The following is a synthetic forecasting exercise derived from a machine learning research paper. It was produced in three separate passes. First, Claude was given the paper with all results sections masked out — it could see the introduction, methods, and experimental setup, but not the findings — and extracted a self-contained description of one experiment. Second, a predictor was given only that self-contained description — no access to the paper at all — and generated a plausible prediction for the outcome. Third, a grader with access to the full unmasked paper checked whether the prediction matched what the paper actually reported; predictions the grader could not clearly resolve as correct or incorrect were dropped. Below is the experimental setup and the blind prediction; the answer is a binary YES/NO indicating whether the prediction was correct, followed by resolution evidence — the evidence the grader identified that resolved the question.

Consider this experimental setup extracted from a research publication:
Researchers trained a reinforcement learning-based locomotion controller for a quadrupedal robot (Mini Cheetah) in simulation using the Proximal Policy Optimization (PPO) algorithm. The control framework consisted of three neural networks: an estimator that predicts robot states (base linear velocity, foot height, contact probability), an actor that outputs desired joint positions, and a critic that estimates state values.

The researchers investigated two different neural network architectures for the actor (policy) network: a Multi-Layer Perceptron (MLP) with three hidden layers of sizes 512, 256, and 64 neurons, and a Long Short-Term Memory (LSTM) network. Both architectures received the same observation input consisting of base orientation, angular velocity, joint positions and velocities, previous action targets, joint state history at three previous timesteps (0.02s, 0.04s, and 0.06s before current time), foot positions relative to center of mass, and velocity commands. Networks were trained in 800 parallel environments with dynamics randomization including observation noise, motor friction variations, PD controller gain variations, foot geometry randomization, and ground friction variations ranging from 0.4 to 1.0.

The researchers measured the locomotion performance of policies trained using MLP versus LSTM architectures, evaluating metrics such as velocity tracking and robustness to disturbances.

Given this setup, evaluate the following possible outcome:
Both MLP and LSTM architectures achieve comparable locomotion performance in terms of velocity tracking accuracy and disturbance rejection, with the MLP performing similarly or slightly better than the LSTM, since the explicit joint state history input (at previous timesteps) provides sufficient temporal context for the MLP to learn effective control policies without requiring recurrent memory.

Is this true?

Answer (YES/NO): YES